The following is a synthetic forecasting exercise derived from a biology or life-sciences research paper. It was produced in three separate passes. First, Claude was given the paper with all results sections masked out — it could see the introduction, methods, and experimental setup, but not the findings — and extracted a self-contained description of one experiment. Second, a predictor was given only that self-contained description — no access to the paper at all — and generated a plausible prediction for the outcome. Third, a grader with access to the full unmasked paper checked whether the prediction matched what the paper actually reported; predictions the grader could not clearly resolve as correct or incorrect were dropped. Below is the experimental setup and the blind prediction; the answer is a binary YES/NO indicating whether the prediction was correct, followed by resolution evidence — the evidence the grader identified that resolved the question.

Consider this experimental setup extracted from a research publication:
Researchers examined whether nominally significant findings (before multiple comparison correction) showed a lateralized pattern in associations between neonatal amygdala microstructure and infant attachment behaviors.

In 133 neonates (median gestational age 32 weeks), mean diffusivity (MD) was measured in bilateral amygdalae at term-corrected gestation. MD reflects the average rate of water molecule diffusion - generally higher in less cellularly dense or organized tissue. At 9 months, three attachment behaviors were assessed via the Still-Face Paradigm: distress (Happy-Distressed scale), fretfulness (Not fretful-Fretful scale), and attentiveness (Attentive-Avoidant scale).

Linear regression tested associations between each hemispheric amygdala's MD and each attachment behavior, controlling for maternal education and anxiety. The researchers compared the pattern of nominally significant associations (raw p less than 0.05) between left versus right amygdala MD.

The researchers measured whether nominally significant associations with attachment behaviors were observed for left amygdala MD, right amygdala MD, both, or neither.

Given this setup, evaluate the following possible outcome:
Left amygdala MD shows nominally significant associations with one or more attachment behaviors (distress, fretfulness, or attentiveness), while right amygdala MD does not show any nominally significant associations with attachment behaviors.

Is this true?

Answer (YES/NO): YES